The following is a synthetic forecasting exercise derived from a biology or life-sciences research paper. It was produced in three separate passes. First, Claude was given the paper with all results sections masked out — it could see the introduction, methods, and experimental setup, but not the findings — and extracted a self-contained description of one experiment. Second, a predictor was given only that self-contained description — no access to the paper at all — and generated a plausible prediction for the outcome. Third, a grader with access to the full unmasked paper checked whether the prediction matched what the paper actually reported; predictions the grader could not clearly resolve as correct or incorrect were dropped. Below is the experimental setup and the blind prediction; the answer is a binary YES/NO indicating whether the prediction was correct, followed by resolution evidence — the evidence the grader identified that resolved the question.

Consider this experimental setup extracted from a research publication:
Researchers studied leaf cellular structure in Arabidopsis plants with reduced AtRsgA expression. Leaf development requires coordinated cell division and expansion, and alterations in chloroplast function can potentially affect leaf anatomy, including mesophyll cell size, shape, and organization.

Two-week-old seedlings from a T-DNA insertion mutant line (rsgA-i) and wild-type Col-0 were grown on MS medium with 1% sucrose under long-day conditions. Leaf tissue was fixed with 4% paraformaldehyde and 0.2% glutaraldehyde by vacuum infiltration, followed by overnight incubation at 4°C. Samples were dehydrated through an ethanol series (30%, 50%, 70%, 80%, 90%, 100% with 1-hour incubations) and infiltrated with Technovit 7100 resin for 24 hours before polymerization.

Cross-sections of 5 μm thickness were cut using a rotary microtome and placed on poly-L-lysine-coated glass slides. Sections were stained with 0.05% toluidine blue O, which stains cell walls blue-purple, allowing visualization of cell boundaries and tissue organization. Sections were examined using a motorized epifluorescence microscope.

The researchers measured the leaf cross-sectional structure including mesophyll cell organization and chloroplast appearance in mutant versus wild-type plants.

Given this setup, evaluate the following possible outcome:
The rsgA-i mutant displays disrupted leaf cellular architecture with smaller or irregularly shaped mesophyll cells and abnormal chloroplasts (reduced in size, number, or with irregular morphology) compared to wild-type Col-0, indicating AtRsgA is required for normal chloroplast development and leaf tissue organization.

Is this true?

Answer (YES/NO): NO